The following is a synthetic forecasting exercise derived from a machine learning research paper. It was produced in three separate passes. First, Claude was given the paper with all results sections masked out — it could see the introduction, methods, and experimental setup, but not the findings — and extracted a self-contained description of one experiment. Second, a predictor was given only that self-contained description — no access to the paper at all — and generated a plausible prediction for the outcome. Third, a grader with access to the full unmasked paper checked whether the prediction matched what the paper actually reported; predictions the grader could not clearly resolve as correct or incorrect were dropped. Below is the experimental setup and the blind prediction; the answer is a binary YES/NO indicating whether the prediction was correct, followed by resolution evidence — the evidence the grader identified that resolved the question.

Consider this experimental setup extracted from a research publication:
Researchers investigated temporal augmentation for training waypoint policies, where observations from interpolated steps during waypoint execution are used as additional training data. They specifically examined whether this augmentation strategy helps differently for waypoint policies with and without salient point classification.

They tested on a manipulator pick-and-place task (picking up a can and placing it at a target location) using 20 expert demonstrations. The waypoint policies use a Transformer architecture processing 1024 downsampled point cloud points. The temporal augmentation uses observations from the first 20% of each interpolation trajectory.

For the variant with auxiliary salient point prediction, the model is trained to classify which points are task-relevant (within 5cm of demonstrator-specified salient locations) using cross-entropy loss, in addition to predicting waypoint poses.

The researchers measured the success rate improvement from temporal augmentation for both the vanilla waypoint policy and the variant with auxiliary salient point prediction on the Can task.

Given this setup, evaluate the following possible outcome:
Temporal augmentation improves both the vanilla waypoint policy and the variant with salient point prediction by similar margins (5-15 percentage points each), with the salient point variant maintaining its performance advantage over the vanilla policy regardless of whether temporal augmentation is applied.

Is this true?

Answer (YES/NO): NO